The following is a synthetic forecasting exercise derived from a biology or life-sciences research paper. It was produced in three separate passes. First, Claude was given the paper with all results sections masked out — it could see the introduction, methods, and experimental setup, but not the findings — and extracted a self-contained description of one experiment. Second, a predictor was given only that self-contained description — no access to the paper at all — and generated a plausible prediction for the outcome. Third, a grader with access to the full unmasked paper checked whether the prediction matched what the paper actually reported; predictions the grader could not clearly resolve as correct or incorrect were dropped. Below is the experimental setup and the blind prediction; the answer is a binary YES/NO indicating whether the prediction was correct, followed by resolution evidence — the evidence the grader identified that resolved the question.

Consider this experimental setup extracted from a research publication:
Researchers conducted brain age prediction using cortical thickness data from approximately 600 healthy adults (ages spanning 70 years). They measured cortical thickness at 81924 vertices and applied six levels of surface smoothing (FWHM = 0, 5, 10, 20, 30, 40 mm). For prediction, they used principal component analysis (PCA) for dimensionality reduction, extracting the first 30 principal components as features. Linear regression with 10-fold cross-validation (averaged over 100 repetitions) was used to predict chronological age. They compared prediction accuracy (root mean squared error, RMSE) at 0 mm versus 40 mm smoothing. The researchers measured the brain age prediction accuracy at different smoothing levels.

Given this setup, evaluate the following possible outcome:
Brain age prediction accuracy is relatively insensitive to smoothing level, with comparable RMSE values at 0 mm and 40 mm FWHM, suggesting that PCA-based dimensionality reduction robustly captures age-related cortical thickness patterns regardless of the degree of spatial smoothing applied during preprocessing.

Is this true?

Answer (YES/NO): NO